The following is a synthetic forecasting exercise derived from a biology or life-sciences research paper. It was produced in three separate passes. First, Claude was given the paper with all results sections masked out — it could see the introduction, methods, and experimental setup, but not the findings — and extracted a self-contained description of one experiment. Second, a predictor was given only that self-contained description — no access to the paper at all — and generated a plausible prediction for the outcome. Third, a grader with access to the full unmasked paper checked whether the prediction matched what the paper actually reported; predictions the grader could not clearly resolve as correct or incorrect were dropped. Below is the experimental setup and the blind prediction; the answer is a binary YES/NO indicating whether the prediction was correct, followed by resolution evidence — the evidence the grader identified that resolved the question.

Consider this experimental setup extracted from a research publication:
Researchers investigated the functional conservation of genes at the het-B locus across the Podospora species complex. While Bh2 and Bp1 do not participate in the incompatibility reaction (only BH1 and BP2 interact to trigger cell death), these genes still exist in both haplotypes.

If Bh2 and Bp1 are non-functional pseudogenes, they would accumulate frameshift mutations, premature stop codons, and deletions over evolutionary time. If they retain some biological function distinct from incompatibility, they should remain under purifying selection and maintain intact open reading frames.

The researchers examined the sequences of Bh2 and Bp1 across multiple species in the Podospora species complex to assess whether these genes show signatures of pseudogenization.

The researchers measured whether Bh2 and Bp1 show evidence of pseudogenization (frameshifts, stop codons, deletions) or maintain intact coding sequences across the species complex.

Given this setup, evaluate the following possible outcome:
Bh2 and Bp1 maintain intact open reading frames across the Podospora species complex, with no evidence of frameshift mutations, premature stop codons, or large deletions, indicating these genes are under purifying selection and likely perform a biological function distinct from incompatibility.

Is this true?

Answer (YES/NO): YES